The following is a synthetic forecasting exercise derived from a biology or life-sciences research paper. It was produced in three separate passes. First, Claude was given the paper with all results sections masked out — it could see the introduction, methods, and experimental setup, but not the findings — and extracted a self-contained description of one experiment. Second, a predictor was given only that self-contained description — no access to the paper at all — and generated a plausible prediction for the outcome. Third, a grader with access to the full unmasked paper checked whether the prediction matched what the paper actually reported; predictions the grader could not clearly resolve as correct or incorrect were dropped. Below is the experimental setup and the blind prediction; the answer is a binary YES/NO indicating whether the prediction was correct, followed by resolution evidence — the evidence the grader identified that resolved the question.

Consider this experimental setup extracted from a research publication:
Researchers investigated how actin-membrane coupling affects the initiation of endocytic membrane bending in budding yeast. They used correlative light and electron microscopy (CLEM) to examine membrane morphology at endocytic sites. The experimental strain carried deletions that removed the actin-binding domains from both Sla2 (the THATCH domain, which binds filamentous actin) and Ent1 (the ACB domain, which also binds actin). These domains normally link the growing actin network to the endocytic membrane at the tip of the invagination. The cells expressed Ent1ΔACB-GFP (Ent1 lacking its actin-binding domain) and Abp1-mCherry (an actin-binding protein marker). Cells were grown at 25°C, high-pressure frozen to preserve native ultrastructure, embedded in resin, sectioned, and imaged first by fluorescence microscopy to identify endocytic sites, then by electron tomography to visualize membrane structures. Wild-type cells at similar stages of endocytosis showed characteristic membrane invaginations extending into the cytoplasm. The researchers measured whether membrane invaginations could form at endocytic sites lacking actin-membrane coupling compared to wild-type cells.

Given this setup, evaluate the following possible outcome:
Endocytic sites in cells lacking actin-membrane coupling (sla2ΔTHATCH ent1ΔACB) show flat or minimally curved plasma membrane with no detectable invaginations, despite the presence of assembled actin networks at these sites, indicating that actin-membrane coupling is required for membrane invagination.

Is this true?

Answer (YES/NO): YES